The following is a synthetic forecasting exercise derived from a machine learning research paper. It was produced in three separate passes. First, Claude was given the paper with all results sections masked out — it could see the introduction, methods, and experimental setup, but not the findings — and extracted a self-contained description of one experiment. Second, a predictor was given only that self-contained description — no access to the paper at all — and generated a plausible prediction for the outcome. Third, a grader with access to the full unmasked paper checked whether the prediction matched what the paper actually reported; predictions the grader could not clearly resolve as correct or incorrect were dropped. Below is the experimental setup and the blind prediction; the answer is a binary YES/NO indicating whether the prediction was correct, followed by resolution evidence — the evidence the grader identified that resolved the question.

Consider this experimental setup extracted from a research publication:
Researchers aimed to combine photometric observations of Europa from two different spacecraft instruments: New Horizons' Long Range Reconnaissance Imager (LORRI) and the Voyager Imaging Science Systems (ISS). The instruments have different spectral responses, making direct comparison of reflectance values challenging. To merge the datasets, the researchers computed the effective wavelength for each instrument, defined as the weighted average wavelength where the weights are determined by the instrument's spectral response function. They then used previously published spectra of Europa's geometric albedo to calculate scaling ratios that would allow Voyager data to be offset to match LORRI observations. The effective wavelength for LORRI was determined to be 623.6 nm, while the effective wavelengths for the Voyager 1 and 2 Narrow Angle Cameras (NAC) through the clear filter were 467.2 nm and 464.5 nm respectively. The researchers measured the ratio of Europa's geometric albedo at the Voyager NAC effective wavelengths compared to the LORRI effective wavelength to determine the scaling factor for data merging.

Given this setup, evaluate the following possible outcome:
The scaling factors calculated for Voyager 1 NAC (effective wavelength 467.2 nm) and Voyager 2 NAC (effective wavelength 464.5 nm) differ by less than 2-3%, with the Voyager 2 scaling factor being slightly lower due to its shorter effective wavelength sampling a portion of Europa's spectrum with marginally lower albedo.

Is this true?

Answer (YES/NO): NO